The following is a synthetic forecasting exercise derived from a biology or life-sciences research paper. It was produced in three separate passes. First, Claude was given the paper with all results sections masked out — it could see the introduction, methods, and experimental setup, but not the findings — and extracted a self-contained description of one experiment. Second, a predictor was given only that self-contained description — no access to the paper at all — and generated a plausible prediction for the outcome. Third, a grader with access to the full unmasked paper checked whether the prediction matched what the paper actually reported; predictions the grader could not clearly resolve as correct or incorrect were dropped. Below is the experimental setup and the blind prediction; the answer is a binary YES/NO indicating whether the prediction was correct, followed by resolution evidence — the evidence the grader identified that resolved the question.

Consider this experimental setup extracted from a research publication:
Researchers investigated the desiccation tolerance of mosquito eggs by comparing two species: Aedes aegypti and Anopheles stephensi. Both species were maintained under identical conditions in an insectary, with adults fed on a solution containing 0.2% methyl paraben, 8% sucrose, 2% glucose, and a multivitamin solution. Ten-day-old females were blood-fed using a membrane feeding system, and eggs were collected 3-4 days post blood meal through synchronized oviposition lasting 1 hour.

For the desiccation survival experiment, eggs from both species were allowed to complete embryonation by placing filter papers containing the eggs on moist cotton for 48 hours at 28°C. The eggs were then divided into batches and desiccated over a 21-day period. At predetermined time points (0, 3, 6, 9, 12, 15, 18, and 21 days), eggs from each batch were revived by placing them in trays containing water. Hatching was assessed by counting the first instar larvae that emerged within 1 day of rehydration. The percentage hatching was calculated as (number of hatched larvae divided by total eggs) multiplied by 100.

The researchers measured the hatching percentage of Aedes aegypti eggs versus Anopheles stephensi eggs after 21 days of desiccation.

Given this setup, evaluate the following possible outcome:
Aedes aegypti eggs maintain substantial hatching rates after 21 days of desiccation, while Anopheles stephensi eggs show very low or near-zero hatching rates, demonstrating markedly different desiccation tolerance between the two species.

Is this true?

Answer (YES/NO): YES